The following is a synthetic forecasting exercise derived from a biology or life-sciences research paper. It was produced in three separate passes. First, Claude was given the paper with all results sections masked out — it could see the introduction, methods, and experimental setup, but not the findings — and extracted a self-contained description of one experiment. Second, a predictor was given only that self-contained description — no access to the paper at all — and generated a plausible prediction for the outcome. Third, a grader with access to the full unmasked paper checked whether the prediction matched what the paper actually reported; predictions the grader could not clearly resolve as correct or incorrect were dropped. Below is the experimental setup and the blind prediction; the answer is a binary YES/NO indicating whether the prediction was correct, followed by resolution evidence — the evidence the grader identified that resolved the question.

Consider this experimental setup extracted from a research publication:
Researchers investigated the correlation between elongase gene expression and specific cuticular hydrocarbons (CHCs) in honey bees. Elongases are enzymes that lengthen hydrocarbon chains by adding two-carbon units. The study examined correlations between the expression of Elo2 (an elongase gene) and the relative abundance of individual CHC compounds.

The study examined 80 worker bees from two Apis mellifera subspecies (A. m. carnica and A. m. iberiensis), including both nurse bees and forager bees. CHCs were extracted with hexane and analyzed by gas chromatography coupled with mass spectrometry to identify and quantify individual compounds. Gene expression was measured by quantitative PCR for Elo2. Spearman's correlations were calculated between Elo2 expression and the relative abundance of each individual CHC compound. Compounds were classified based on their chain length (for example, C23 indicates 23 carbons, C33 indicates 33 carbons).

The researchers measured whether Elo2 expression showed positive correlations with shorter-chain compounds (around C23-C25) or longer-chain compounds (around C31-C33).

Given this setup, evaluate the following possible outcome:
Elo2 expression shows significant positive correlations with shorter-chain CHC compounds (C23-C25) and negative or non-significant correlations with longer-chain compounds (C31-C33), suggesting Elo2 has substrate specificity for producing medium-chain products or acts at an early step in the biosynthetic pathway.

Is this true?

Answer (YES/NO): NO